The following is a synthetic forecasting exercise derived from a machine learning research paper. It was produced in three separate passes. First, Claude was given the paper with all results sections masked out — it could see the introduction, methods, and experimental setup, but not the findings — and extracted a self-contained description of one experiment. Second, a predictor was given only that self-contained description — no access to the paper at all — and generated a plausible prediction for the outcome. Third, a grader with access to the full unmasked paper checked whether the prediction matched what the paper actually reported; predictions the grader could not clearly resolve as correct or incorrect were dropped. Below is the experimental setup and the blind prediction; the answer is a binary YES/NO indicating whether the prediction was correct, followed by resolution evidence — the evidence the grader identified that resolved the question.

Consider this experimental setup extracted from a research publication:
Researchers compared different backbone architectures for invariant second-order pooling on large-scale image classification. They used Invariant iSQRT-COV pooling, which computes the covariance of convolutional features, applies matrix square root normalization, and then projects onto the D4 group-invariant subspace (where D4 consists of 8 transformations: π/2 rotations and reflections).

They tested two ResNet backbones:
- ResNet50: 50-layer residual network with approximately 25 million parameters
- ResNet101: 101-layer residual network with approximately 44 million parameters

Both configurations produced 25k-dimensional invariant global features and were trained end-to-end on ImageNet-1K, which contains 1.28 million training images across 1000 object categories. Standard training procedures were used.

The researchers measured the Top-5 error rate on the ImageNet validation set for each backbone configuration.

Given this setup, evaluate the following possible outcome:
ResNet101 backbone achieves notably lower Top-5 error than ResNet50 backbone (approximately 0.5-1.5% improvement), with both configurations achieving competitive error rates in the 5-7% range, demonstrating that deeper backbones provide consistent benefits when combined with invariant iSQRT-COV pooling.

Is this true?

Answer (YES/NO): NO